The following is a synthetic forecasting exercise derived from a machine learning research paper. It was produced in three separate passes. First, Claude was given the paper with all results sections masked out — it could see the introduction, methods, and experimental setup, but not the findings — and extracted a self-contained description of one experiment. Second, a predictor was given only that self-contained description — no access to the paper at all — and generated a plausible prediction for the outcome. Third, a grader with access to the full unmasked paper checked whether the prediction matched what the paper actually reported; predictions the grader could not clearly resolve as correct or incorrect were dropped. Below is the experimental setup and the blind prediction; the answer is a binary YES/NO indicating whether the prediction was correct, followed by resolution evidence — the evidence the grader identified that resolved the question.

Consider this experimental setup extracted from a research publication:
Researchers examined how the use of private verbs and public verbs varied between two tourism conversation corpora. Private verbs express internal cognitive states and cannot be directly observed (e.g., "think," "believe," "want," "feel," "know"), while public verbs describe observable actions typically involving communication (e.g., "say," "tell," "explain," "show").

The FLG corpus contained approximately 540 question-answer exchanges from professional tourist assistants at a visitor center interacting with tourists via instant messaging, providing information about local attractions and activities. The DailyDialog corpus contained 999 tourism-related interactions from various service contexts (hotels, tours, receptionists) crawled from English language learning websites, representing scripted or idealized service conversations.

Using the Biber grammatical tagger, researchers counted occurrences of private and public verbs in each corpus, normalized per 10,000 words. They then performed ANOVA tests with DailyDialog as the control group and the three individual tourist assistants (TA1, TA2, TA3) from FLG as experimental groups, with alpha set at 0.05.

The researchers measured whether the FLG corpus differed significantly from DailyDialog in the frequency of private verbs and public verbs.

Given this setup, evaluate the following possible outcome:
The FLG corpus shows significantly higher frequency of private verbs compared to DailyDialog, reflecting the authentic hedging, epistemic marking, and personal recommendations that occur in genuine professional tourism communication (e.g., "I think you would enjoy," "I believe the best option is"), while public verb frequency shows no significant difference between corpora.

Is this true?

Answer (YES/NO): NO